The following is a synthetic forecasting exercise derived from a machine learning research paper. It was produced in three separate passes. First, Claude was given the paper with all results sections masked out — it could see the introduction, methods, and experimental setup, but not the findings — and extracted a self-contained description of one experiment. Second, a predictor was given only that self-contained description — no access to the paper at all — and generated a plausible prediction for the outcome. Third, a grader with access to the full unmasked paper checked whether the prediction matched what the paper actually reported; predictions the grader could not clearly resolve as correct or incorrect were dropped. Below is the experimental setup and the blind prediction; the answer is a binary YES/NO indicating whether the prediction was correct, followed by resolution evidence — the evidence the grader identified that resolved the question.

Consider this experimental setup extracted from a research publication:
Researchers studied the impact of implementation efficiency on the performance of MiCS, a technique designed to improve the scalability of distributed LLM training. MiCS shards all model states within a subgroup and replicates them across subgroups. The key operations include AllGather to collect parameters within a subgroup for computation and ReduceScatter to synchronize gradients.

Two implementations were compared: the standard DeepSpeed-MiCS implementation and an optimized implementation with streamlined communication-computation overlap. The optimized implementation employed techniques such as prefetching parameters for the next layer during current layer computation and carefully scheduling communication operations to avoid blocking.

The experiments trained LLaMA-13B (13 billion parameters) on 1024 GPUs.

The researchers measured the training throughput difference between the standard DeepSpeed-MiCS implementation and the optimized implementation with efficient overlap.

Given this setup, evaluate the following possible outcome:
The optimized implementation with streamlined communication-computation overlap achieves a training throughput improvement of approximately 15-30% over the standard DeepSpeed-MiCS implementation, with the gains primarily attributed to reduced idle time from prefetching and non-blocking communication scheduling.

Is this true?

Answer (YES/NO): NO